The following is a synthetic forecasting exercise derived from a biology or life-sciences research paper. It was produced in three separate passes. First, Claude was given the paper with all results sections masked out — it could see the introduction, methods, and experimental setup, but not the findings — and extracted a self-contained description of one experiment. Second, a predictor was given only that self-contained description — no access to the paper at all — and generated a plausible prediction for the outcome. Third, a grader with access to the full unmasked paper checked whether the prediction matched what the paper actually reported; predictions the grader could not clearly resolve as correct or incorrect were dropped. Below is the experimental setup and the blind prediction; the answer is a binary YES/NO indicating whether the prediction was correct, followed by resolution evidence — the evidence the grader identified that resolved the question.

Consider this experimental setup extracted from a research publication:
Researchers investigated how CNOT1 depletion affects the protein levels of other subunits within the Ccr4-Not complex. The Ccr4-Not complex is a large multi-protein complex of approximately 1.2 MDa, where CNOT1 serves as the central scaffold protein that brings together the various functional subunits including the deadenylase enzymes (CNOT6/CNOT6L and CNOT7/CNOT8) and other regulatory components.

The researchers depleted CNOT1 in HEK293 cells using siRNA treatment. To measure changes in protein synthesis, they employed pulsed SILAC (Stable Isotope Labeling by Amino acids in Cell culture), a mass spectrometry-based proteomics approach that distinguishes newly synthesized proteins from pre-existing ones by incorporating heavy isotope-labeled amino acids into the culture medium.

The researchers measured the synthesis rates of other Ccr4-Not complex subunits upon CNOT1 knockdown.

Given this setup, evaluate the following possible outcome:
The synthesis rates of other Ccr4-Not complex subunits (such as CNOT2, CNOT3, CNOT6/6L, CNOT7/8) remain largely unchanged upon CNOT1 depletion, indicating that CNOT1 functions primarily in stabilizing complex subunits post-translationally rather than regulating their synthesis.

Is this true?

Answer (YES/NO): NO